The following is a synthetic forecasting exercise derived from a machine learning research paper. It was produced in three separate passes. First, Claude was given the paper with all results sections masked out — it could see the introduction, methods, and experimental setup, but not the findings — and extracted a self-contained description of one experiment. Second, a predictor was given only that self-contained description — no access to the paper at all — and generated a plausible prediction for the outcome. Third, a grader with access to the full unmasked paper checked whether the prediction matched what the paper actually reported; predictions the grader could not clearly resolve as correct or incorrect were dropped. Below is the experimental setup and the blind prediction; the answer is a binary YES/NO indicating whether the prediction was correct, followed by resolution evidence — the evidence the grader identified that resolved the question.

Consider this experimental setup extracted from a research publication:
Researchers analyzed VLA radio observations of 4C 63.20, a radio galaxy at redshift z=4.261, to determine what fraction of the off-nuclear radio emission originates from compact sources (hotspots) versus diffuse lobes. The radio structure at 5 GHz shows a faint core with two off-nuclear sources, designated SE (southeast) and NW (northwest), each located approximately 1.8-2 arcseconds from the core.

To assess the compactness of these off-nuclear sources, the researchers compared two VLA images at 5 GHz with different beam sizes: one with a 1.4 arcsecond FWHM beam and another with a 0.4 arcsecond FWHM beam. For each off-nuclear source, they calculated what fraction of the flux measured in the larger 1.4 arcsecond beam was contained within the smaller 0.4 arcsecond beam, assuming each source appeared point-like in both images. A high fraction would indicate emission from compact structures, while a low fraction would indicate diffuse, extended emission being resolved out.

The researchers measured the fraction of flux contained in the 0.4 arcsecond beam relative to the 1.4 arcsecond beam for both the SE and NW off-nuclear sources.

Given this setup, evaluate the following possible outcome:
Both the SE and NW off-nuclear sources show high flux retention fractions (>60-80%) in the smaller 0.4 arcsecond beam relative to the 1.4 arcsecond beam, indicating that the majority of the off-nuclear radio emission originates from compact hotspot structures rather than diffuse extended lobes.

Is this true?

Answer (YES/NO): YES